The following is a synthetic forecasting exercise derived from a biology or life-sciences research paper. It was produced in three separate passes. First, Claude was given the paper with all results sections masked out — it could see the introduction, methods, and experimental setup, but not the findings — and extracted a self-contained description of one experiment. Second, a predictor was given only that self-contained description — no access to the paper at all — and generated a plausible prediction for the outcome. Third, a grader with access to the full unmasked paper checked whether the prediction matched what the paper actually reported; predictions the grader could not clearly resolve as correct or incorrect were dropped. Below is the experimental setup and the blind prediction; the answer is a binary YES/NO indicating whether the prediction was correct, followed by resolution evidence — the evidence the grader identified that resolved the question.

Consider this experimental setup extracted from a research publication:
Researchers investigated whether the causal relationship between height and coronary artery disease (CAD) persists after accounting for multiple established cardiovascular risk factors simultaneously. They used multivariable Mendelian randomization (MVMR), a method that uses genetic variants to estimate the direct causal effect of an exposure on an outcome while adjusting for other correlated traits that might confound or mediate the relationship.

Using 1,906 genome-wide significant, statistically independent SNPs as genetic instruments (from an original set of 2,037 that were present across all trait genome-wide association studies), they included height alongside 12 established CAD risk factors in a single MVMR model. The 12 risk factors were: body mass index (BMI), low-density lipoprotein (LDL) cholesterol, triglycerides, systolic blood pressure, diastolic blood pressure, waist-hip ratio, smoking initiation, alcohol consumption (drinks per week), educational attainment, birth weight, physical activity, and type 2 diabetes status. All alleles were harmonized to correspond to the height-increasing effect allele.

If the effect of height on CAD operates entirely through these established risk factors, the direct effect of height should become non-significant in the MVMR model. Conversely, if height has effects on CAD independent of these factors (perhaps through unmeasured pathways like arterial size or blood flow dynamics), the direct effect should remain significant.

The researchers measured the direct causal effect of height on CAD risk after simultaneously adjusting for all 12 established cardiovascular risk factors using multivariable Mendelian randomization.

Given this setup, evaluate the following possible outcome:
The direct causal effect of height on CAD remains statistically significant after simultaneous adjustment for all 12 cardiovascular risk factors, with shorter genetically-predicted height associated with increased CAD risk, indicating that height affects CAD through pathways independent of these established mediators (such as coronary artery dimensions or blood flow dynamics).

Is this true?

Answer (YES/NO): YES